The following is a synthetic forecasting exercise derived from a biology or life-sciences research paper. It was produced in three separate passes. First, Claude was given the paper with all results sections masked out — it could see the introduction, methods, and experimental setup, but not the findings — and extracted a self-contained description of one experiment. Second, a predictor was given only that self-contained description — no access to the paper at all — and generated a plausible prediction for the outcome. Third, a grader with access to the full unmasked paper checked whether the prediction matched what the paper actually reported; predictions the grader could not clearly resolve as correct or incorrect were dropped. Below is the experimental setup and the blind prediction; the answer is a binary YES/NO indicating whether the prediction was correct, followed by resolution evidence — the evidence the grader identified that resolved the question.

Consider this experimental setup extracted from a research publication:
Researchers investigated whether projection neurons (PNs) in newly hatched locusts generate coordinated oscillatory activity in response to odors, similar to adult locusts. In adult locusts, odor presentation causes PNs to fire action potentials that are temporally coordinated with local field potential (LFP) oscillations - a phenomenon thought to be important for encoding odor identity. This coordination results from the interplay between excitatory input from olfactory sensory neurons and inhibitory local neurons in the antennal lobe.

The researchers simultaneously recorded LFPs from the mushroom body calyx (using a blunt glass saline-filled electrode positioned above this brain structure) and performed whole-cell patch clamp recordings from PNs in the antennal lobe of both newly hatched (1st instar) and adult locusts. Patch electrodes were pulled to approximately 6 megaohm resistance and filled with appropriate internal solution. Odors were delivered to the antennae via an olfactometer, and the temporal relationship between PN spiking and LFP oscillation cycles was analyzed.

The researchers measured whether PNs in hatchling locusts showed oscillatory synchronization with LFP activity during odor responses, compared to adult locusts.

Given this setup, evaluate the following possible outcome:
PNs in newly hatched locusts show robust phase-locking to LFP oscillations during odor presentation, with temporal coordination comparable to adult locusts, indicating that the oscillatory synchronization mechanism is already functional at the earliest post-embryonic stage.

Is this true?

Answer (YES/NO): YES